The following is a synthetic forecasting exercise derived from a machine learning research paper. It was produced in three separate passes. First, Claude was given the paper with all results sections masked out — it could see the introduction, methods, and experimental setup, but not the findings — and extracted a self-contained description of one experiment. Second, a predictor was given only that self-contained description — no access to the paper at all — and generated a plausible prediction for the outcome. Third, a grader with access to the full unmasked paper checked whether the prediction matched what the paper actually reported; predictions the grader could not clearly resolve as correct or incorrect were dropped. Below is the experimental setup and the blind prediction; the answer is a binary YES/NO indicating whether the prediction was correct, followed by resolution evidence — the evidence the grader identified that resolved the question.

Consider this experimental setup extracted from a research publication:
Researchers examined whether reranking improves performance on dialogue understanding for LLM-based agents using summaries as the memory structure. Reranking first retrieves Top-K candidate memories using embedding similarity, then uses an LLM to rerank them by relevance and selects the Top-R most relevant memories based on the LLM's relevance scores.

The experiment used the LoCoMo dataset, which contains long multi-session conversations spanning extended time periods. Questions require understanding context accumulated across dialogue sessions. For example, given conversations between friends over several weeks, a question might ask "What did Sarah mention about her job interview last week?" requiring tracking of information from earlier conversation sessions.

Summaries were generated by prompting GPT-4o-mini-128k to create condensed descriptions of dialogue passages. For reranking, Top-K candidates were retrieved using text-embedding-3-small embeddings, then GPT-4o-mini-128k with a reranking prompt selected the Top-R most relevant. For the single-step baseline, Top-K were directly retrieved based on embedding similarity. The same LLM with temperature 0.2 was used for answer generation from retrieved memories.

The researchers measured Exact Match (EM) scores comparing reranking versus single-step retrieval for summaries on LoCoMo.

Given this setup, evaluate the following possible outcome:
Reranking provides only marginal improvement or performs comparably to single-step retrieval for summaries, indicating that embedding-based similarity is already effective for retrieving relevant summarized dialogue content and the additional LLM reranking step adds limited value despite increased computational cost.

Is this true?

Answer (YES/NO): YES